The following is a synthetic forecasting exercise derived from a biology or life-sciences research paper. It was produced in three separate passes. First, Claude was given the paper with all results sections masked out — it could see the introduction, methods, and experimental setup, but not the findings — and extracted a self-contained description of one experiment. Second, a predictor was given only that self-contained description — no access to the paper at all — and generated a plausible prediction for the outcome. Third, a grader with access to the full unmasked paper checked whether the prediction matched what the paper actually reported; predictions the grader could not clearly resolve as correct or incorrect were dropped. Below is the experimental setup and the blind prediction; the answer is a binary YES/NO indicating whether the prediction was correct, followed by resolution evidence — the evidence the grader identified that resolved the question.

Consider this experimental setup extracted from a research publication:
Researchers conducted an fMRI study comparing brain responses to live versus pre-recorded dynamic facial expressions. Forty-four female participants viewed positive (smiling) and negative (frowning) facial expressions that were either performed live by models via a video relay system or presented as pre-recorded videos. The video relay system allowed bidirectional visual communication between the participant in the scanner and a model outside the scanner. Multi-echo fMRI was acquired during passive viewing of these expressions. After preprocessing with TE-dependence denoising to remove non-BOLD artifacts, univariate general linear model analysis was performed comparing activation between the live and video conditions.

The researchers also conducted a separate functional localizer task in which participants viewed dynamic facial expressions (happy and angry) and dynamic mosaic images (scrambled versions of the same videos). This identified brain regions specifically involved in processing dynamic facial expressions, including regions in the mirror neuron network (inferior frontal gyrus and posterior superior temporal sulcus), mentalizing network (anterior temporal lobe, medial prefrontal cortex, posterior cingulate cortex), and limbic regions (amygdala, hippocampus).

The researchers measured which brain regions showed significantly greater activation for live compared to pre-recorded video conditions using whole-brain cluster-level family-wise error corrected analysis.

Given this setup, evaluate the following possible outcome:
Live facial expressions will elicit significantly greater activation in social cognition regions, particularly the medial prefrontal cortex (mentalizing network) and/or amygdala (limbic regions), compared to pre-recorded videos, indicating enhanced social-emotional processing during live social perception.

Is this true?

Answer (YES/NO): NO